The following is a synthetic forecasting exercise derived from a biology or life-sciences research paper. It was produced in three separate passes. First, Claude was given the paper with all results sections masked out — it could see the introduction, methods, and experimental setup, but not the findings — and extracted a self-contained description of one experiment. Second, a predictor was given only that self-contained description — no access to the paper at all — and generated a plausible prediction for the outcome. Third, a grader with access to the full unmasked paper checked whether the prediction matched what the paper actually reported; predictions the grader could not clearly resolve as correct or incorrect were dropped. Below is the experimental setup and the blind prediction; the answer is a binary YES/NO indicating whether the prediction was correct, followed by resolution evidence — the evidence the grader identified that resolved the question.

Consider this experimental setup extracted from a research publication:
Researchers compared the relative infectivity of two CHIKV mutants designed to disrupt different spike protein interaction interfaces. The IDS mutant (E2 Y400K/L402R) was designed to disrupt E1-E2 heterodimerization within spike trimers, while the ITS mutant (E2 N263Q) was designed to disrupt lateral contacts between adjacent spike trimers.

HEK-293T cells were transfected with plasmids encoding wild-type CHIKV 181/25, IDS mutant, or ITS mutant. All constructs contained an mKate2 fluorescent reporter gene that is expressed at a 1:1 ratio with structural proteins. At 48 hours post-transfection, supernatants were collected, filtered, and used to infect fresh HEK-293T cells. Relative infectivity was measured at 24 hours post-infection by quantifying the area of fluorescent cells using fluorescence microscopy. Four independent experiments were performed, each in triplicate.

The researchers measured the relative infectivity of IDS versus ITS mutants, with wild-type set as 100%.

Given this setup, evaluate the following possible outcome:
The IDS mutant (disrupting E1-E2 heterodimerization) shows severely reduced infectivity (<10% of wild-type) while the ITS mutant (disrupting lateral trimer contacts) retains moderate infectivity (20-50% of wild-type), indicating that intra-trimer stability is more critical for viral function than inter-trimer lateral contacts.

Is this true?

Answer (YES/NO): NO